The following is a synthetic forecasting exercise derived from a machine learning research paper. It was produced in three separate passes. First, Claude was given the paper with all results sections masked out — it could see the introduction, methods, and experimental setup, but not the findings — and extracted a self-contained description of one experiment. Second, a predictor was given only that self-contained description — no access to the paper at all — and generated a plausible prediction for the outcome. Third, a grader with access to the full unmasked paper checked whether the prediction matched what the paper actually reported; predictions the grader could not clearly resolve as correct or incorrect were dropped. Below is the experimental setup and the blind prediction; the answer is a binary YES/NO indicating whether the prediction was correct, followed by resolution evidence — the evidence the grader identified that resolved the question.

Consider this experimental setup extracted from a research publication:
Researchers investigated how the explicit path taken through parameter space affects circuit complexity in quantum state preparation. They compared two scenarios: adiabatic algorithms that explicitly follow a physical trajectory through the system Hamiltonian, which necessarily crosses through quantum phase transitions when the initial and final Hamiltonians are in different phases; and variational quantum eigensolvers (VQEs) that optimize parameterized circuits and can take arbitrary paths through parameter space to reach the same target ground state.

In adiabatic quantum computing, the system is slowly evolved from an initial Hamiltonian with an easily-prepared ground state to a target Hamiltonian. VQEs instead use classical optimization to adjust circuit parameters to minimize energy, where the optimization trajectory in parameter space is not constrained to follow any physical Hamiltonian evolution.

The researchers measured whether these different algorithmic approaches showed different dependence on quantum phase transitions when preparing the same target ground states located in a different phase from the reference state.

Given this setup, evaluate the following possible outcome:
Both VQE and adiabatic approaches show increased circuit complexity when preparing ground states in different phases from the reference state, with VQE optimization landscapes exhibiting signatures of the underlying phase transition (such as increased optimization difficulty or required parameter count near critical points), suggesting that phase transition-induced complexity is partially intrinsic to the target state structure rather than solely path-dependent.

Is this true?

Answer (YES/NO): NO